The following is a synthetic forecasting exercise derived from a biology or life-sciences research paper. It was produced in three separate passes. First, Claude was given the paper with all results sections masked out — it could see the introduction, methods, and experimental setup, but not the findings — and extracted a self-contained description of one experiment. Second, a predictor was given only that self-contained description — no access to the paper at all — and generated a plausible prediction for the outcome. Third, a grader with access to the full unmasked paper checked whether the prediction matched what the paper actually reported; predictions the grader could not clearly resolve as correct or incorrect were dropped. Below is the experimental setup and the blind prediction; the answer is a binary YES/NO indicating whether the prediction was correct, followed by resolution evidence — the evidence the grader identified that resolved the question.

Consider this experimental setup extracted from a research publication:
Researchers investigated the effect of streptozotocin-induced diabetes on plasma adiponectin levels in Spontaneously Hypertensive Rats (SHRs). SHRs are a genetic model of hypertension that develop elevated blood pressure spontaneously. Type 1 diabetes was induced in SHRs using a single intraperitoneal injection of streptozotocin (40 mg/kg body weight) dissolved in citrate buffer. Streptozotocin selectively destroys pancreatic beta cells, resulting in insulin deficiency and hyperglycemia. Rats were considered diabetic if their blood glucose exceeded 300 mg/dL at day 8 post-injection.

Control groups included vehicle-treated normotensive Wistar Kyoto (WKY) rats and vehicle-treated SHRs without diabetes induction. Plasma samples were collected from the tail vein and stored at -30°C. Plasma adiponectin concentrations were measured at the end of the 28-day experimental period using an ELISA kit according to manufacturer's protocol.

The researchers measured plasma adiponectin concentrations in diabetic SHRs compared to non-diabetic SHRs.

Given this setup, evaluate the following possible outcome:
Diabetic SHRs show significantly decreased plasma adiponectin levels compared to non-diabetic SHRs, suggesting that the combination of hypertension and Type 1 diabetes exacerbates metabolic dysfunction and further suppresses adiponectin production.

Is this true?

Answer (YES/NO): YES